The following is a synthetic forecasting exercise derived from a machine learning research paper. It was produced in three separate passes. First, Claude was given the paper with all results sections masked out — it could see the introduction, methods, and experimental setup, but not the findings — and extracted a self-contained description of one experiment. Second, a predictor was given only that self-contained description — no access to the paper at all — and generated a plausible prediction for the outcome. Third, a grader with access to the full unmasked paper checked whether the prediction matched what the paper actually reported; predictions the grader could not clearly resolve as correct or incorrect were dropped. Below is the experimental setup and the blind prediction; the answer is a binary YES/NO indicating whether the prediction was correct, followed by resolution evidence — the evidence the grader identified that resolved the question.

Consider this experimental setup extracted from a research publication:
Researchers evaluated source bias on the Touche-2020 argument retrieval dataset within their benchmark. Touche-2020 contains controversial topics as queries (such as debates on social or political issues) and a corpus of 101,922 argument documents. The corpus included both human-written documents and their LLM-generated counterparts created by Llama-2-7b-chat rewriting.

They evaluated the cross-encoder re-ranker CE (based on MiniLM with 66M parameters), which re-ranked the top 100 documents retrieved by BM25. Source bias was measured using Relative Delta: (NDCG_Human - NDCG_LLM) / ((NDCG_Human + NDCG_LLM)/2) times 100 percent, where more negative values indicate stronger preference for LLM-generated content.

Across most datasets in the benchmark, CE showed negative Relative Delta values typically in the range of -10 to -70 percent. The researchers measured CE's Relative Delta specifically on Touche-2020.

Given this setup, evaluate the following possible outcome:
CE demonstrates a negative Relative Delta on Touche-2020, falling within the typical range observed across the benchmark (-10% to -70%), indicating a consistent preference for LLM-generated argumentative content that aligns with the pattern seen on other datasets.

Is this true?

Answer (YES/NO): NO